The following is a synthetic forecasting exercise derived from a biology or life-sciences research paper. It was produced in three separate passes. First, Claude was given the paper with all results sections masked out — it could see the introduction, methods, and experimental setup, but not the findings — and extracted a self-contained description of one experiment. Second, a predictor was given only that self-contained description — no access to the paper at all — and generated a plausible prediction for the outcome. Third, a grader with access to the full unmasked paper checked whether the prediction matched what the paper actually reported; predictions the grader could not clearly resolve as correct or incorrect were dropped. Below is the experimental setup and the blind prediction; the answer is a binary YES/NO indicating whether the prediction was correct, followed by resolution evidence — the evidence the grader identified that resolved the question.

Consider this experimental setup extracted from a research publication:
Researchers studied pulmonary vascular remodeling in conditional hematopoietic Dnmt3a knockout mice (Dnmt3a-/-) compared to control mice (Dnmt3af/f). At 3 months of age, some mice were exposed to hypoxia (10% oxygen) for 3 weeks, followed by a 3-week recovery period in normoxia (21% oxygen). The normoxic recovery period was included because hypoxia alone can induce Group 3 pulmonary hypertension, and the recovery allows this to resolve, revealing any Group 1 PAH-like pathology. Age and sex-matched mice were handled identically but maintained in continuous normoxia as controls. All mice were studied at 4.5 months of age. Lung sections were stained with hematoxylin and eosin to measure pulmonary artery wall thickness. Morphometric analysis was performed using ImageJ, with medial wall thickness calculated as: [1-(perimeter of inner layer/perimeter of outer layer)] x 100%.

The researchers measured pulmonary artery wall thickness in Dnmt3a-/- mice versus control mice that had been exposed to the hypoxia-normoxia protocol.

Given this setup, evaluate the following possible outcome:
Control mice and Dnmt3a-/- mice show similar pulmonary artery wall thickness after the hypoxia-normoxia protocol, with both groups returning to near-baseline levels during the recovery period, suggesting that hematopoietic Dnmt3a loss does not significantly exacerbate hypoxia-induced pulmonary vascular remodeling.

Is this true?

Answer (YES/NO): NO